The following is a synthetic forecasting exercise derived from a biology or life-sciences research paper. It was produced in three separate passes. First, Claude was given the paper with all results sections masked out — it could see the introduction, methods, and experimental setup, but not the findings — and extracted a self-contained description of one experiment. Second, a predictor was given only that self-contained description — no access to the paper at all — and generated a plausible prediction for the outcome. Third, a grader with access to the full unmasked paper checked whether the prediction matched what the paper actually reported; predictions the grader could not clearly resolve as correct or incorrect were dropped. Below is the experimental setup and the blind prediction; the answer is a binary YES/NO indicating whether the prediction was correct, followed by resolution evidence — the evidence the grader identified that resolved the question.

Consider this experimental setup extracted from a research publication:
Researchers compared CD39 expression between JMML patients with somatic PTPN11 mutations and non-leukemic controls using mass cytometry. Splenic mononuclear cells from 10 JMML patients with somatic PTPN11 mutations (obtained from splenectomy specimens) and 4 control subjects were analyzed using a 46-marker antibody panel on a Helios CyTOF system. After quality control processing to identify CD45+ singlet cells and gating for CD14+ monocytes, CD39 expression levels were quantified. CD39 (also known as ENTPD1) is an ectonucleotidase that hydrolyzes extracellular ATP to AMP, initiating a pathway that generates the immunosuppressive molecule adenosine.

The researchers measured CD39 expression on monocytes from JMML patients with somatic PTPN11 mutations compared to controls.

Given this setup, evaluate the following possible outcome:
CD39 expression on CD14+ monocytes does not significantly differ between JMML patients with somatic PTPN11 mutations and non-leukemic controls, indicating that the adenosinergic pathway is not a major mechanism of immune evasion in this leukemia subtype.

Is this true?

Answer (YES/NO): NO